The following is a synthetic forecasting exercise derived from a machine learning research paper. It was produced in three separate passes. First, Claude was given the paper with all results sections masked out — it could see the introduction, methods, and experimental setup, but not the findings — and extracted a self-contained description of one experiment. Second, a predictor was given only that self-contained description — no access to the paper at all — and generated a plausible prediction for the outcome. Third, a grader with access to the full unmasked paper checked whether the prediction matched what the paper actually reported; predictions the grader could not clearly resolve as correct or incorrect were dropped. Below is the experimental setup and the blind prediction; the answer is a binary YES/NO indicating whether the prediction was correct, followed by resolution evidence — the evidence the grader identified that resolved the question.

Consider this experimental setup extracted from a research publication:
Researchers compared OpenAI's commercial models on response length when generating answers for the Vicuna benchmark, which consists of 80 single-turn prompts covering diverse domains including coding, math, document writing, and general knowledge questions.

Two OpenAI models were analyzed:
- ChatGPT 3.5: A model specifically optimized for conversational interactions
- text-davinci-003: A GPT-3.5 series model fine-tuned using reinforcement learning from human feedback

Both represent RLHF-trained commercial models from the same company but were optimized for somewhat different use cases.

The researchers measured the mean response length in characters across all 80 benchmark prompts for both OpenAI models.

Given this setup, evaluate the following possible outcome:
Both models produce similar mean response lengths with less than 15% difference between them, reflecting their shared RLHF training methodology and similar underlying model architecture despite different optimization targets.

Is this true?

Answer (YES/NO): NO